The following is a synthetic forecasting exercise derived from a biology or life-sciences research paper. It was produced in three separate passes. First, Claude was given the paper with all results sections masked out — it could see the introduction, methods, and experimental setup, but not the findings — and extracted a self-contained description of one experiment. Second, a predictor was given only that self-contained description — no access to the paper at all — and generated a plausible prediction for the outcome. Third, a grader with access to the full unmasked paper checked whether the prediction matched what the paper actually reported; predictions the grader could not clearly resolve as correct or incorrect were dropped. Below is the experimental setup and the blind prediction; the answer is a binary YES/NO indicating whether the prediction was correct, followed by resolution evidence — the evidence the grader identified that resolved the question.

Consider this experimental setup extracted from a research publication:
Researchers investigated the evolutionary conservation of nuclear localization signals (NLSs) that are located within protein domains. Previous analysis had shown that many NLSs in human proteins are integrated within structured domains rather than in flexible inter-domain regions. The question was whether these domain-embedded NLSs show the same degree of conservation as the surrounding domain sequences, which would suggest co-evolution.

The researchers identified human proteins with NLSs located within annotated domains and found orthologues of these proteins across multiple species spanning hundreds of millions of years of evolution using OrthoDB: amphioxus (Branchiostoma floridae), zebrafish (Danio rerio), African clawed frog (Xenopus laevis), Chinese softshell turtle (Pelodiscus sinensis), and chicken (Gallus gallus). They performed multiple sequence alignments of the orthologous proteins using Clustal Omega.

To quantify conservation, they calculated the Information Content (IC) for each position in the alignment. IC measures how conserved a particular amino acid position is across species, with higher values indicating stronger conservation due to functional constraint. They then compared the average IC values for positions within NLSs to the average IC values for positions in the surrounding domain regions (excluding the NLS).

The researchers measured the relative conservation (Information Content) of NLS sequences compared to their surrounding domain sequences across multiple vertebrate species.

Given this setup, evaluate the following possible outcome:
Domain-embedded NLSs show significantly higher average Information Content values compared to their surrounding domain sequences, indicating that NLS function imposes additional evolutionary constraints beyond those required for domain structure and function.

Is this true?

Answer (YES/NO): NO